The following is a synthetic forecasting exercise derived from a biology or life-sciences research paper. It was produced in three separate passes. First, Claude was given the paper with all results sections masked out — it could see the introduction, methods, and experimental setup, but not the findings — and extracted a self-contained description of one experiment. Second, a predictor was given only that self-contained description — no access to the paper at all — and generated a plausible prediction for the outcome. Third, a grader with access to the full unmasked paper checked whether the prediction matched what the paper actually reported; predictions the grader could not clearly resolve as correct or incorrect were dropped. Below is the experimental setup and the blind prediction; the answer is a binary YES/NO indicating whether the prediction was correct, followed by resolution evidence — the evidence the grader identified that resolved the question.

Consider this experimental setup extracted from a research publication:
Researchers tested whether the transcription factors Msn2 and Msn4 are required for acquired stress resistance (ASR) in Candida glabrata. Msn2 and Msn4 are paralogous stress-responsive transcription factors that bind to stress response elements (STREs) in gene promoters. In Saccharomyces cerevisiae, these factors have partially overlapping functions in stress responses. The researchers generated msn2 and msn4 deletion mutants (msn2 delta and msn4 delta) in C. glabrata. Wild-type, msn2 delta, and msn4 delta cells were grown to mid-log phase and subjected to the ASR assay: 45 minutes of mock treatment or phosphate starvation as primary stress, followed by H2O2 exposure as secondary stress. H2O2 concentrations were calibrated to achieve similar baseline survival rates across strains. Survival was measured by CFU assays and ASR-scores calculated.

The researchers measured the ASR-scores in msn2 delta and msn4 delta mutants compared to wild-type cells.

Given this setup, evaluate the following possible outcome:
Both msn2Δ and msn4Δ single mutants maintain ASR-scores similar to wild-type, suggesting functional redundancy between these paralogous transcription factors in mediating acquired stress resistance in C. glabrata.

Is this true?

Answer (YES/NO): NO